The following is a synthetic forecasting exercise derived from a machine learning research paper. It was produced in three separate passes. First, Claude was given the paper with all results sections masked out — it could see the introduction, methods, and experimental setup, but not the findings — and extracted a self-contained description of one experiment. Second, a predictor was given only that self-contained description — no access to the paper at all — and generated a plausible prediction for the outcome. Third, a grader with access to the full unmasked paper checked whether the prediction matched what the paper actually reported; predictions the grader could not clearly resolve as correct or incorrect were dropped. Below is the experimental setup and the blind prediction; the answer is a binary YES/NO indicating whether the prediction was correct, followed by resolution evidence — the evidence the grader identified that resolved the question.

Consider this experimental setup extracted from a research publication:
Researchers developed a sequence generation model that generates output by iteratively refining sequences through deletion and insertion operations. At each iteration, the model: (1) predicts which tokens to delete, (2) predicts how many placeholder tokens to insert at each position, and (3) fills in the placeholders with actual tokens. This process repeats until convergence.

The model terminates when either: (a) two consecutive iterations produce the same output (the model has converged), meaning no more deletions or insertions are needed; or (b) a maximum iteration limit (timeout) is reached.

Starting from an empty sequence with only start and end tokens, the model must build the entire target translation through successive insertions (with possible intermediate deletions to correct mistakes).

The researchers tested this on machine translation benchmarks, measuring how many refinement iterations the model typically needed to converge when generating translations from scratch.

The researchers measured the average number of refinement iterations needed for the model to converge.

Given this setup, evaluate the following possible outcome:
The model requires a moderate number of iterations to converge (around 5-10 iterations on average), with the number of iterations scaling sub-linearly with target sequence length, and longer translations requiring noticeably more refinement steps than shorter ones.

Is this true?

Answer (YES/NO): NO